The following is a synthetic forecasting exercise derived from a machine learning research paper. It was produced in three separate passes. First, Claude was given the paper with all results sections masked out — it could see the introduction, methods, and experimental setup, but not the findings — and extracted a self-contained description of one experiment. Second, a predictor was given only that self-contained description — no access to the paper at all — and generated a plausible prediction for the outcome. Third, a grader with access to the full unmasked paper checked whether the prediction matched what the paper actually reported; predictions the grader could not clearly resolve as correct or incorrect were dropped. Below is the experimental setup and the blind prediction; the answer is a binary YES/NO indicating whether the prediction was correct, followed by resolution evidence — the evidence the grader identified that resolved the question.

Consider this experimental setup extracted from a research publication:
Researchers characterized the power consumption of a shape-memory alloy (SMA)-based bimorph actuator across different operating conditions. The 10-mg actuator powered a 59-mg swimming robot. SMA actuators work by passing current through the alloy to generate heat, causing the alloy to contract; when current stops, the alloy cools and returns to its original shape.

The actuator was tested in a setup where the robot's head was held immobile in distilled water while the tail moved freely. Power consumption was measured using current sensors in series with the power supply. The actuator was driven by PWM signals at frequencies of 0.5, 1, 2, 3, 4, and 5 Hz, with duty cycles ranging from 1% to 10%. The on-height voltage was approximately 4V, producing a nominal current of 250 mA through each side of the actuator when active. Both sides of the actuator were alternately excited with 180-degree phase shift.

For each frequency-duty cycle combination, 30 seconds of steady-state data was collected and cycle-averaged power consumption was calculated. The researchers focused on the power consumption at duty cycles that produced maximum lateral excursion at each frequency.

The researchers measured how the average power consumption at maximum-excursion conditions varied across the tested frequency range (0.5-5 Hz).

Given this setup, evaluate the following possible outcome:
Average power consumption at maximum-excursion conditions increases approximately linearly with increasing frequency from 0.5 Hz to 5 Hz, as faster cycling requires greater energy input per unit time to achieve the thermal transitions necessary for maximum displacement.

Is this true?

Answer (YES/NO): NO